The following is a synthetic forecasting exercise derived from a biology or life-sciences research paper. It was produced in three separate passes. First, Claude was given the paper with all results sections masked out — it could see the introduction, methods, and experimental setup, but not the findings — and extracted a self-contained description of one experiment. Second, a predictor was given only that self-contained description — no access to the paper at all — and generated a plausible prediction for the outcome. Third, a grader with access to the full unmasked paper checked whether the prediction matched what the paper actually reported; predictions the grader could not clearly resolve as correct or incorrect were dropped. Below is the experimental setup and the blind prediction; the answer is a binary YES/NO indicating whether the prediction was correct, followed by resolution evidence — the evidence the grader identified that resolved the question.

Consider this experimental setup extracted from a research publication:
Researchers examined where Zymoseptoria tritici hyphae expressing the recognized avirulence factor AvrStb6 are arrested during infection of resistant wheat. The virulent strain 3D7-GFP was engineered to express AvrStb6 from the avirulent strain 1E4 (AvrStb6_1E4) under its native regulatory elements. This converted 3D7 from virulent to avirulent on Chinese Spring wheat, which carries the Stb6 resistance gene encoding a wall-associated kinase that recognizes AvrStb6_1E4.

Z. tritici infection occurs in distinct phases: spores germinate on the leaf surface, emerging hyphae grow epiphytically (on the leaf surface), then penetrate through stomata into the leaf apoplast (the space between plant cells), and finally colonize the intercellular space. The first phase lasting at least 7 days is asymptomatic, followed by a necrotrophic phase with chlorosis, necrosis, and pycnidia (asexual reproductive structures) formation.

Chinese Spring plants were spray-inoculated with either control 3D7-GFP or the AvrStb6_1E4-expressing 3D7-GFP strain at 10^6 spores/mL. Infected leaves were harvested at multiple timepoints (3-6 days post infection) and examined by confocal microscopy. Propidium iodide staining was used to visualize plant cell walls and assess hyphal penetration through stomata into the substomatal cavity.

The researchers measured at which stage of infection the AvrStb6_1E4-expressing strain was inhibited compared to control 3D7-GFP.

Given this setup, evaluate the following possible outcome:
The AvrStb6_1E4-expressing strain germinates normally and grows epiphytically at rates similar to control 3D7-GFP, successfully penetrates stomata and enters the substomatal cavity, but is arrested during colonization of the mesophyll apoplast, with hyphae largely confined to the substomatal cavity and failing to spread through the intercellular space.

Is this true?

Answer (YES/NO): NO